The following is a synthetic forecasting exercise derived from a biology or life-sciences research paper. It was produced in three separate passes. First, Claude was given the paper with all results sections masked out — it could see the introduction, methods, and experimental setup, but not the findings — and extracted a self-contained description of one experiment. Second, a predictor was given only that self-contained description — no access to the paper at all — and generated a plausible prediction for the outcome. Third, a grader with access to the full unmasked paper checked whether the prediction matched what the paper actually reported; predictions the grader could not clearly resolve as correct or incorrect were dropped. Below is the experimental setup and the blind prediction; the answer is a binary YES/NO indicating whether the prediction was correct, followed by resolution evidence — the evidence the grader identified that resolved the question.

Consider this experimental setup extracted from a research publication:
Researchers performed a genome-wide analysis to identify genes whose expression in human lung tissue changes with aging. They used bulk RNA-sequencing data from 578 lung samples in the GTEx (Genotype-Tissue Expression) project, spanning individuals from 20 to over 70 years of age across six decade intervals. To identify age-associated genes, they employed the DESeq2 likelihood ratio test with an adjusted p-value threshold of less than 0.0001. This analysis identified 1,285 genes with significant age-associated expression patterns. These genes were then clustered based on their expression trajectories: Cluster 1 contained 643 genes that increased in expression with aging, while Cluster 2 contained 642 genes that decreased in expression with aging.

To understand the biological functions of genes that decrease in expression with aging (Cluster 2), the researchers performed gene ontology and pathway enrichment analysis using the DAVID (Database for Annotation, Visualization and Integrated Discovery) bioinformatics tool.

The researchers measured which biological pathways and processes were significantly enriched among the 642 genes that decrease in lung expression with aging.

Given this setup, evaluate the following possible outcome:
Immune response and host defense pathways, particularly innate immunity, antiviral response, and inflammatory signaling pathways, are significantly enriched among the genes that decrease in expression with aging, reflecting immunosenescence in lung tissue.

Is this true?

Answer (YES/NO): NO